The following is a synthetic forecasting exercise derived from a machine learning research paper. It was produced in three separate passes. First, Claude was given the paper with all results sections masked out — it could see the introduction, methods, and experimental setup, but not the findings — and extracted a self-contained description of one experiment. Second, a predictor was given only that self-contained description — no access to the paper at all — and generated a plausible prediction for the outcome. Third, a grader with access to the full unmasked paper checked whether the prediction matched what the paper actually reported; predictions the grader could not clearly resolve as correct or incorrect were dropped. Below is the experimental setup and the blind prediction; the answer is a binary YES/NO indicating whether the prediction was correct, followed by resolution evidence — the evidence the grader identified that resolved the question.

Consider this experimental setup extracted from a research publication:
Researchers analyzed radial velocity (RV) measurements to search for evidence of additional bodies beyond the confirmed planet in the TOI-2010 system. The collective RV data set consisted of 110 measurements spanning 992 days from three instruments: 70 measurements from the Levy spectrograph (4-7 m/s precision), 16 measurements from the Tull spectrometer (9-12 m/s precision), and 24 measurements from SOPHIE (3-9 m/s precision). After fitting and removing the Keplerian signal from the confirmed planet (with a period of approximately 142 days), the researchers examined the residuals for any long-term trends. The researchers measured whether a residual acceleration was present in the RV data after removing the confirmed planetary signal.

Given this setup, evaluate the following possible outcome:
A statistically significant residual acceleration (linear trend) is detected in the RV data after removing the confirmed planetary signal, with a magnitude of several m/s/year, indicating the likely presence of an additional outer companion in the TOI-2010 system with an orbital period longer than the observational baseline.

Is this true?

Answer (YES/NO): YES